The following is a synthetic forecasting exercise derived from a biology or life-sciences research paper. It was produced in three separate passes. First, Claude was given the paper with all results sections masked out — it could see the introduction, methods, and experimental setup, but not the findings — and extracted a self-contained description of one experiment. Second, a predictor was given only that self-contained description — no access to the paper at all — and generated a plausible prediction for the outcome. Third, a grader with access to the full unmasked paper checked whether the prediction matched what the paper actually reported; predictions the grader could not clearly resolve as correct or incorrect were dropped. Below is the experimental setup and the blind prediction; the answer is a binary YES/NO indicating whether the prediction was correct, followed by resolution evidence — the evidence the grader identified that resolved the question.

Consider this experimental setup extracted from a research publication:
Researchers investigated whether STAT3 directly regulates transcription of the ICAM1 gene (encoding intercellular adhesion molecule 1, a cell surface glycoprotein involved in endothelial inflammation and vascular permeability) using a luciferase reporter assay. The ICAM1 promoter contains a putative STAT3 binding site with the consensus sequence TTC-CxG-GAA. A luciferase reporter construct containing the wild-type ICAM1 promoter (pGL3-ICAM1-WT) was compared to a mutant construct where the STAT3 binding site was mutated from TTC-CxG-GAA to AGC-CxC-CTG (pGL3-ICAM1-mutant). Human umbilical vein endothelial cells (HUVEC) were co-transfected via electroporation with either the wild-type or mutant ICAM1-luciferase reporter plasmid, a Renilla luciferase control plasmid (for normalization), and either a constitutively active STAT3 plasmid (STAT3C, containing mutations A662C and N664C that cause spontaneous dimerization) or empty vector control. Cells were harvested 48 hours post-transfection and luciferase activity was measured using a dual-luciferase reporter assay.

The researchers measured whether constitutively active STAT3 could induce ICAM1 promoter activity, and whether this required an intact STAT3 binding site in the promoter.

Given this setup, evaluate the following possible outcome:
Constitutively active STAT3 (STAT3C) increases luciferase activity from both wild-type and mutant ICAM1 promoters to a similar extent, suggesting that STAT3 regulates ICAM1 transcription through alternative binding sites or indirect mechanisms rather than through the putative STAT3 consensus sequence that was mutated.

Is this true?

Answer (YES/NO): NO